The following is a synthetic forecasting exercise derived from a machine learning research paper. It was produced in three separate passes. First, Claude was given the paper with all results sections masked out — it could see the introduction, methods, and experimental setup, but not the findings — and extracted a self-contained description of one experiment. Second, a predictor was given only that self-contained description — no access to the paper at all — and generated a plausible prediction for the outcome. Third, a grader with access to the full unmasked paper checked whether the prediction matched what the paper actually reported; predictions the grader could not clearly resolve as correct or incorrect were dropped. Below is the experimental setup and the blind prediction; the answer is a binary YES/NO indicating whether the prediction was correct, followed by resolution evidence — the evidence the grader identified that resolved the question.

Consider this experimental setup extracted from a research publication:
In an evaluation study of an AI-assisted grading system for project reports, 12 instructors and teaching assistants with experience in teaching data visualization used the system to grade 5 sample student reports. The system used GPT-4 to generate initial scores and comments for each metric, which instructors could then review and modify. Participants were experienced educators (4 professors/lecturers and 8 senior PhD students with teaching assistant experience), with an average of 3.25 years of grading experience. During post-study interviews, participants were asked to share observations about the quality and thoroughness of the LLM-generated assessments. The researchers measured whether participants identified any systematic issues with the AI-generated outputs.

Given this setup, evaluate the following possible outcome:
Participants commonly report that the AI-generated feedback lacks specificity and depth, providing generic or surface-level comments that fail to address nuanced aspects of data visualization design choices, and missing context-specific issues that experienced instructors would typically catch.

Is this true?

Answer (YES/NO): NO